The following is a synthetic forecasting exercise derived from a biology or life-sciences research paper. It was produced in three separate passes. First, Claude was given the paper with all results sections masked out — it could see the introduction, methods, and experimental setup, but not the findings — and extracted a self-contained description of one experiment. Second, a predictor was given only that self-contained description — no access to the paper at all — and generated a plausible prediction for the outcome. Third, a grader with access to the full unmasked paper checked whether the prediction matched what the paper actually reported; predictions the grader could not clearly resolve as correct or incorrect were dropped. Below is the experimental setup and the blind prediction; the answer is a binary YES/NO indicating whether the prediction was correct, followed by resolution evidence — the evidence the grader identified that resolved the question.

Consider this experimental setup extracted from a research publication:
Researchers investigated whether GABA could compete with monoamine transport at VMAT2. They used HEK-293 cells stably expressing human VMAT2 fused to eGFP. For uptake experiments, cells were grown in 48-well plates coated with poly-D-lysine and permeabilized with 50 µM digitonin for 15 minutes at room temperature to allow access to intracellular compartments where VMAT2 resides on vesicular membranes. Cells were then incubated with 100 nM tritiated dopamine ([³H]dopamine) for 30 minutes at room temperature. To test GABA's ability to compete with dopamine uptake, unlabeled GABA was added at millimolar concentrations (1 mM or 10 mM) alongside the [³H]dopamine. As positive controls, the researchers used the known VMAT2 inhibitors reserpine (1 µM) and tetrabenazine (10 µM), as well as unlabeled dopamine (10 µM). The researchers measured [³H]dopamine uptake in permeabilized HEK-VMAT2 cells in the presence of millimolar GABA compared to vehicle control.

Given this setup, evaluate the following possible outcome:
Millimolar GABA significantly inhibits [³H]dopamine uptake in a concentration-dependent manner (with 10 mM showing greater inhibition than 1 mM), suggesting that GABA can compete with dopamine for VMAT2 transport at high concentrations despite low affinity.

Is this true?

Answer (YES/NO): NO